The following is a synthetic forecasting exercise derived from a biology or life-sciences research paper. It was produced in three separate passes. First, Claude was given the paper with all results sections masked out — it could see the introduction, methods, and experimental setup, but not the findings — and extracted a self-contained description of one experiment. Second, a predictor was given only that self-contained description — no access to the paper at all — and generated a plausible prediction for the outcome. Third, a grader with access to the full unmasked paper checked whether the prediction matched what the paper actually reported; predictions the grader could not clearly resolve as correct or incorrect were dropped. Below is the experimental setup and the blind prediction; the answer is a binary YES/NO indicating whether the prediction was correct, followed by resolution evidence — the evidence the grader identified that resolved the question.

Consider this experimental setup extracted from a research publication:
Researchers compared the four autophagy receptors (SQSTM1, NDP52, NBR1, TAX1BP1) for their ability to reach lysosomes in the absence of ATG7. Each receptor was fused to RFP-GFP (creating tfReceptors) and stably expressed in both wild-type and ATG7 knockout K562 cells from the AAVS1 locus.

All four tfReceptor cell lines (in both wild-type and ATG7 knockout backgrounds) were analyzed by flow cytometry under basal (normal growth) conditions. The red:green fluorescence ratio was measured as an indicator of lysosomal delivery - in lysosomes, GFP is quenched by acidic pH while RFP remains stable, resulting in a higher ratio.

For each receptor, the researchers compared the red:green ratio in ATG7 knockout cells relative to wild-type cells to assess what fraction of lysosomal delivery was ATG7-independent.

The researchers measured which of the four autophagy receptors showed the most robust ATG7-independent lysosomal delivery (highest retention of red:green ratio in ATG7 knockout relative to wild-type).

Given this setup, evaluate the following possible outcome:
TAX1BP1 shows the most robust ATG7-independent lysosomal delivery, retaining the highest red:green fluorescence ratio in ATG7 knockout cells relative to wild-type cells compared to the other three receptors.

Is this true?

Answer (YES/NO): NO